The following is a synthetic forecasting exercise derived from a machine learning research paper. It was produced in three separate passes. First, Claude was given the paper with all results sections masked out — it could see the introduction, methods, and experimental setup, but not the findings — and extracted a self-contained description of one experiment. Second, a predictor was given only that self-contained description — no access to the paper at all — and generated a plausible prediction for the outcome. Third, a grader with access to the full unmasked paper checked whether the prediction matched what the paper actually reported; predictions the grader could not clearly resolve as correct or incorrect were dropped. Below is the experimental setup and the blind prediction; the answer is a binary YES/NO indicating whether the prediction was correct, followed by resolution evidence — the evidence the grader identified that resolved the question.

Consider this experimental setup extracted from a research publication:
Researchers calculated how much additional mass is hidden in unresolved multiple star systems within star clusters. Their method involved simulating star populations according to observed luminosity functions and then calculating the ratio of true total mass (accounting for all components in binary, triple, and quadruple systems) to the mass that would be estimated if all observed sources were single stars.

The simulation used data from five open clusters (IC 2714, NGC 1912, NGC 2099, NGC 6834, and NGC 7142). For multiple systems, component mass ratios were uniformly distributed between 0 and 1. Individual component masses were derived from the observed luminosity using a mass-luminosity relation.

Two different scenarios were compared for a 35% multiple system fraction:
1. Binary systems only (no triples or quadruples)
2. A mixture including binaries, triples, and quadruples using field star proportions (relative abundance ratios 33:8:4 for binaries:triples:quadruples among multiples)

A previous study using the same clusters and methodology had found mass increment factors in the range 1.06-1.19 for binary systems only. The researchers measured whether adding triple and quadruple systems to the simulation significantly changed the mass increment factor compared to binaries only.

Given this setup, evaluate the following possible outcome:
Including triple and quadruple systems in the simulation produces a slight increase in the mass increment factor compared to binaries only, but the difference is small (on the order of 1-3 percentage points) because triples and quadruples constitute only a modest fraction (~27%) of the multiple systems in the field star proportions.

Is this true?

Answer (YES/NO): NO